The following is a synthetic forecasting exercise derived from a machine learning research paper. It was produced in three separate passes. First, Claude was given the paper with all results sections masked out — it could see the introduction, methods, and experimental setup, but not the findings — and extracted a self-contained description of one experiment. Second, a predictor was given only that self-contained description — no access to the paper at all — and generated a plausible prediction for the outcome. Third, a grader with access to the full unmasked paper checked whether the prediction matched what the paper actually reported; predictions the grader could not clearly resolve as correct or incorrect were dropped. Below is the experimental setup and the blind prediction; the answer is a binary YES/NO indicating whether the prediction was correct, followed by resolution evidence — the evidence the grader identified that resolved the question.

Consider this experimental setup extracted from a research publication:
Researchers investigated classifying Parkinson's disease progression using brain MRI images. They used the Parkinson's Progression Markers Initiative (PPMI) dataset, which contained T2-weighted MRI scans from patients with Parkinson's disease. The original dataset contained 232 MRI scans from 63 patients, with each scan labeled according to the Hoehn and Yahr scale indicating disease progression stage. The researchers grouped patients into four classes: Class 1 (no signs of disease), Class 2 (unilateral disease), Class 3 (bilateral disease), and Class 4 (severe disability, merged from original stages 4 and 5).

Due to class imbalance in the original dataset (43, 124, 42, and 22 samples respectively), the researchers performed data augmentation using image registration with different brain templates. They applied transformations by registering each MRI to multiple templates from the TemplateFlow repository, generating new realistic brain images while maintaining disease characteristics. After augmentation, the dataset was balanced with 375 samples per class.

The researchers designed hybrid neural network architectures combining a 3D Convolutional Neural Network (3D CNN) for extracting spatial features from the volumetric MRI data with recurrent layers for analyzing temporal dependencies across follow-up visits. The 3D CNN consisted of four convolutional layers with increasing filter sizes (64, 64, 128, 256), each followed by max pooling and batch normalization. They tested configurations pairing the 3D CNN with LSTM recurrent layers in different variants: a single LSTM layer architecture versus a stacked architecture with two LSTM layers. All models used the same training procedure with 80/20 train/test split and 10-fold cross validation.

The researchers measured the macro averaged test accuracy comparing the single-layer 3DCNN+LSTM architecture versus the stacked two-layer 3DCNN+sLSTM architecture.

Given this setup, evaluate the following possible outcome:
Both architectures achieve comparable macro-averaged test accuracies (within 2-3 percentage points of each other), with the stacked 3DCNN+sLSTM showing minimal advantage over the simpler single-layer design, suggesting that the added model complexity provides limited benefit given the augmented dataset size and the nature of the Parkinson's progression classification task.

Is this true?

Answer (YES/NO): NO